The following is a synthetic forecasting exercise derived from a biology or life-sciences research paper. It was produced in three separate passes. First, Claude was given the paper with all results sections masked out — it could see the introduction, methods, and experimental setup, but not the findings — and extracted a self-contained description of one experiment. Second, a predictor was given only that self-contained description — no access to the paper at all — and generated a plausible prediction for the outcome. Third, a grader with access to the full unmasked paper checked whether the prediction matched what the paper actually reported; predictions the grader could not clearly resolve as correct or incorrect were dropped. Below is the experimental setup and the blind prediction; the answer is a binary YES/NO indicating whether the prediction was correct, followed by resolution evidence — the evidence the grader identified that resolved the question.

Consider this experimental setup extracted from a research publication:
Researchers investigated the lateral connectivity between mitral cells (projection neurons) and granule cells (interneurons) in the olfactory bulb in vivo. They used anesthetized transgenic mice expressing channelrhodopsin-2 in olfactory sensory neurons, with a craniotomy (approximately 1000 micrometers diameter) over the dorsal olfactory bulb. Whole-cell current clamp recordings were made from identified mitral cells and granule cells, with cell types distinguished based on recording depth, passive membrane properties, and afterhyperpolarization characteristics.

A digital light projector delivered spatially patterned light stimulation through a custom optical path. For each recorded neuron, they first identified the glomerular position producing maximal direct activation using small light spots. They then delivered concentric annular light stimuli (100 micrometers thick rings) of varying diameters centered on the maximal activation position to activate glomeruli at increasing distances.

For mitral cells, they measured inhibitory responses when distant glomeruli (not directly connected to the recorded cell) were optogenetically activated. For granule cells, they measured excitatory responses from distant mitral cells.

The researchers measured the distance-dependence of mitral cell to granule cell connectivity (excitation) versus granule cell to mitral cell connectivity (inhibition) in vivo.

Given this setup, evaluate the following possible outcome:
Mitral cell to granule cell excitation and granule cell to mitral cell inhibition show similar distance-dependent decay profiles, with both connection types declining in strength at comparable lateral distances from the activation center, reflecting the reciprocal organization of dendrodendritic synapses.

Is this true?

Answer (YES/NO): NO